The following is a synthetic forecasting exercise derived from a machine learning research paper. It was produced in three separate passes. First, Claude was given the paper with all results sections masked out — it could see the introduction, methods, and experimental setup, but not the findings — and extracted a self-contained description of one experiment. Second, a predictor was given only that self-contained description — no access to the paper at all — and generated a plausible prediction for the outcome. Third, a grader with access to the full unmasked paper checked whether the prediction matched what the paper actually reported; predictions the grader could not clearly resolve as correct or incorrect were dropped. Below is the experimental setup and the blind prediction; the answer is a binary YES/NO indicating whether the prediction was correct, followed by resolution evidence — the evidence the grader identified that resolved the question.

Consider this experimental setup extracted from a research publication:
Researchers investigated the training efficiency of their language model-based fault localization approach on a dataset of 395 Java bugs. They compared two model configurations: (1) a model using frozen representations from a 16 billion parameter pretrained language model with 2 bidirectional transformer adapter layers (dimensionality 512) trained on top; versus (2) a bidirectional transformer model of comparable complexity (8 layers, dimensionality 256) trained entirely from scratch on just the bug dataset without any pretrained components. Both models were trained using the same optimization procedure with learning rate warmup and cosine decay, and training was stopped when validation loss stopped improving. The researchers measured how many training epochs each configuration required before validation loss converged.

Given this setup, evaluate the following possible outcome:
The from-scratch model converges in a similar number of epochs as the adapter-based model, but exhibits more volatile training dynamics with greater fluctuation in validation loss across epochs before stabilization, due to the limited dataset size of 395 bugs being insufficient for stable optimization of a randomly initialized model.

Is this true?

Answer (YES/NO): NO